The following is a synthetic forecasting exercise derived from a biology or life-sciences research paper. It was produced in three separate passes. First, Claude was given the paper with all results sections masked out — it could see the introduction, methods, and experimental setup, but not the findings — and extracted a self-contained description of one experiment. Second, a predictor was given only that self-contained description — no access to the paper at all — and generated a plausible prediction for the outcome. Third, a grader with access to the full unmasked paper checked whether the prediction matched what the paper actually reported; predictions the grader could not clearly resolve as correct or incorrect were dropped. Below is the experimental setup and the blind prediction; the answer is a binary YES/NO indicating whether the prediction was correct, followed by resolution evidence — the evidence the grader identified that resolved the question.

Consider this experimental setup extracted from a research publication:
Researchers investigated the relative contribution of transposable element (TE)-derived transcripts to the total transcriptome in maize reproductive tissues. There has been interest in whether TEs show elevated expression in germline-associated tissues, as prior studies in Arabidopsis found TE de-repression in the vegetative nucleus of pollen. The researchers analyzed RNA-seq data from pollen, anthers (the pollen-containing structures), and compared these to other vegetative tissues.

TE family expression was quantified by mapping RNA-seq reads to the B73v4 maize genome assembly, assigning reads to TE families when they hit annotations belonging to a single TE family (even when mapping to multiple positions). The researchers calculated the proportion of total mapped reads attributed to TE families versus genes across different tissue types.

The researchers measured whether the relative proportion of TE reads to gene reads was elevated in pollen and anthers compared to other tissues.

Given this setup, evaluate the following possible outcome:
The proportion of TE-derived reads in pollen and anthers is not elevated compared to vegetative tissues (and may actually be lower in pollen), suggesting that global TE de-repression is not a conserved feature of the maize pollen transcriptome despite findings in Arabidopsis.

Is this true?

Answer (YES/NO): YES